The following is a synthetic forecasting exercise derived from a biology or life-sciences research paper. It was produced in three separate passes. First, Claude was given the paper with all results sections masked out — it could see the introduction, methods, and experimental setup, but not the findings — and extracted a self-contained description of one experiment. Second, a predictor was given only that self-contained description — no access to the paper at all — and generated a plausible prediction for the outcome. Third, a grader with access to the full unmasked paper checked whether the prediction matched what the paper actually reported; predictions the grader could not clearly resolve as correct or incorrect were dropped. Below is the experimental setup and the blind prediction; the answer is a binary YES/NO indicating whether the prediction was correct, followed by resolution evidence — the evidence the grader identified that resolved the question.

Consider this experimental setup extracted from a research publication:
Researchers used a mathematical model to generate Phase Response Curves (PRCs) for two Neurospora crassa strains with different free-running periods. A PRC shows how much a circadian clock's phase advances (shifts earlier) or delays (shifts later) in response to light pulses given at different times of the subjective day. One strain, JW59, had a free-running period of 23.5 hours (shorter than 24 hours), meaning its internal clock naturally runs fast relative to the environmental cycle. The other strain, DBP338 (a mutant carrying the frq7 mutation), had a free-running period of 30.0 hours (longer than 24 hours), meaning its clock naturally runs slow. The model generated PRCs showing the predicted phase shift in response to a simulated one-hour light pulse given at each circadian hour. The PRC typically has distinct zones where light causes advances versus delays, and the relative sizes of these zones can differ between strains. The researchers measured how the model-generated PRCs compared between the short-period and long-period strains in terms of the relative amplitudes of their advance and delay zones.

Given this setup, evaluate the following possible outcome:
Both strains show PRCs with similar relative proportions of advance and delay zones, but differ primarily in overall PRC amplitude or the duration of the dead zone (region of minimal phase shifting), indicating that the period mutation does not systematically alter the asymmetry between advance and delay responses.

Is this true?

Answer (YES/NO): NO